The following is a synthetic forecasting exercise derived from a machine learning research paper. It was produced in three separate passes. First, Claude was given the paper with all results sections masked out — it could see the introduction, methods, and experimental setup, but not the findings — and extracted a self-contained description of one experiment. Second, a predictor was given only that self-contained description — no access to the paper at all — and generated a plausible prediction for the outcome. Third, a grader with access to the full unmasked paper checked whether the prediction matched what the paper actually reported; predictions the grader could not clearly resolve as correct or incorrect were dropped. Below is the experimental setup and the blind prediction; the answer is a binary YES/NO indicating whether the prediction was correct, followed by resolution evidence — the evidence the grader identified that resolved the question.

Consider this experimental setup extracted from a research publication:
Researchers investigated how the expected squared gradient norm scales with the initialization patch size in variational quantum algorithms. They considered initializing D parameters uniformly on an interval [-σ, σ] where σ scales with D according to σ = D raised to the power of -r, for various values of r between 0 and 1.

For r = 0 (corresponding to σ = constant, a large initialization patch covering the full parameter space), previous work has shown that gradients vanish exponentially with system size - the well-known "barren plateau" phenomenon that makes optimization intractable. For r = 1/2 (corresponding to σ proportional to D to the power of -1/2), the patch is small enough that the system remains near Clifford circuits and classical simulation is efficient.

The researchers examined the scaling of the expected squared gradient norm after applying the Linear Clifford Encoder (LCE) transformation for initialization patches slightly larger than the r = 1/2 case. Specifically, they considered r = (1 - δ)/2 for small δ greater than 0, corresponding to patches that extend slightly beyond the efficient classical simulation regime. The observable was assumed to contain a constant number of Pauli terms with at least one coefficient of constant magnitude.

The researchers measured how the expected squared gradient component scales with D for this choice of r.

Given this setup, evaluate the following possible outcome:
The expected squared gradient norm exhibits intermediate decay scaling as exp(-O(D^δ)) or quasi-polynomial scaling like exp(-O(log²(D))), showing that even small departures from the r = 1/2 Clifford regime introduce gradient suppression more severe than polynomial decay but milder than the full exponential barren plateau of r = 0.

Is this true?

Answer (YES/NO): NO